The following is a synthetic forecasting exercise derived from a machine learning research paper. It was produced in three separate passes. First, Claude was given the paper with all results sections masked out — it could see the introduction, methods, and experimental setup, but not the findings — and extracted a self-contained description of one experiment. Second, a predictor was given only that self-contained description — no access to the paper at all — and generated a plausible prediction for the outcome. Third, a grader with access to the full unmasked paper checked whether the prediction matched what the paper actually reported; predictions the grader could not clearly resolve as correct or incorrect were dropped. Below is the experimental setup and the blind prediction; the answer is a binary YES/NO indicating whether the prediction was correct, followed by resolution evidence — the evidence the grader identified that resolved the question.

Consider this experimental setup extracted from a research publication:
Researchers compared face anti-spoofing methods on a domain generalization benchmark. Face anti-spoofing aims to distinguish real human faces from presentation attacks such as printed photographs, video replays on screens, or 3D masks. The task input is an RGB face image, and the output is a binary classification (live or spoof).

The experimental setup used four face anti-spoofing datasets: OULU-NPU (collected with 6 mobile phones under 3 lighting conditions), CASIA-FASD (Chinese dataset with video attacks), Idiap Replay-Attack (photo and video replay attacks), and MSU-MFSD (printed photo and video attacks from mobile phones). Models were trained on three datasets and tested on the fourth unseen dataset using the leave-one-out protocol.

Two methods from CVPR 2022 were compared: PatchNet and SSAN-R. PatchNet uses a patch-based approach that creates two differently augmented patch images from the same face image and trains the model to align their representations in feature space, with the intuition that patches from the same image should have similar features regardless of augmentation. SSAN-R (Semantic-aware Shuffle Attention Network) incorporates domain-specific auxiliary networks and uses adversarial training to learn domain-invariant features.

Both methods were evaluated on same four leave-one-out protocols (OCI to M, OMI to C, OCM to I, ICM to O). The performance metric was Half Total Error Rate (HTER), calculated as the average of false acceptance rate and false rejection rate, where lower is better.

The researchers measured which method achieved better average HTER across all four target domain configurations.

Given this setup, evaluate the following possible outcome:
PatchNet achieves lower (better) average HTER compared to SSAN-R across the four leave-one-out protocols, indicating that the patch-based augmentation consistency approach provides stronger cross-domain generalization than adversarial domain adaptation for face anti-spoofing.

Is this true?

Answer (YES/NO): NO